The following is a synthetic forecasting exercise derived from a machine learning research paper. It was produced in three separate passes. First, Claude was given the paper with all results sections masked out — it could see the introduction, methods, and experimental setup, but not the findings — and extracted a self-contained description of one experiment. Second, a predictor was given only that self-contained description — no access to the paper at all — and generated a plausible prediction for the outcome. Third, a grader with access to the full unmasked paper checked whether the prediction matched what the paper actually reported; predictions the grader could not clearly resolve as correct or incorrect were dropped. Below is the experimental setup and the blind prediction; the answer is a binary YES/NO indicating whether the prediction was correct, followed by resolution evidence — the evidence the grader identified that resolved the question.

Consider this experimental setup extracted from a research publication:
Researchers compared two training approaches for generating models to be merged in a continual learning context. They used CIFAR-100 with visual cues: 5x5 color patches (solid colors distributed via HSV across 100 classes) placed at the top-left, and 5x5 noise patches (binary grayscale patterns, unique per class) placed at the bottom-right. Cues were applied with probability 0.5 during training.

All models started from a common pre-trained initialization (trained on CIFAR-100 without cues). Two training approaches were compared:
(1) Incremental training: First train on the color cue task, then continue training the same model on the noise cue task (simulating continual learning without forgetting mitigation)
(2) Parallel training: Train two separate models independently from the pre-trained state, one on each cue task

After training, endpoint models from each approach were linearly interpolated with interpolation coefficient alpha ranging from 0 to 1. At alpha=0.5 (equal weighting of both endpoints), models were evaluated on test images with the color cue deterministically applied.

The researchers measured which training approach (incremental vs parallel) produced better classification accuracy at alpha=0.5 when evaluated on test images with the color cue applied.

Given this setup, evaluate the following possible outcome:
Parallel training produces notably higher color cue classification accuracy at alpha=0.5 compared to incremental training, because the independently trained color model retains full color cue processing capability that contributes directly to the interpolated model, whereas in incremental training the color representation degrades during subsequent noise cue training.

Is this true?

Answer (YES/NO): NO